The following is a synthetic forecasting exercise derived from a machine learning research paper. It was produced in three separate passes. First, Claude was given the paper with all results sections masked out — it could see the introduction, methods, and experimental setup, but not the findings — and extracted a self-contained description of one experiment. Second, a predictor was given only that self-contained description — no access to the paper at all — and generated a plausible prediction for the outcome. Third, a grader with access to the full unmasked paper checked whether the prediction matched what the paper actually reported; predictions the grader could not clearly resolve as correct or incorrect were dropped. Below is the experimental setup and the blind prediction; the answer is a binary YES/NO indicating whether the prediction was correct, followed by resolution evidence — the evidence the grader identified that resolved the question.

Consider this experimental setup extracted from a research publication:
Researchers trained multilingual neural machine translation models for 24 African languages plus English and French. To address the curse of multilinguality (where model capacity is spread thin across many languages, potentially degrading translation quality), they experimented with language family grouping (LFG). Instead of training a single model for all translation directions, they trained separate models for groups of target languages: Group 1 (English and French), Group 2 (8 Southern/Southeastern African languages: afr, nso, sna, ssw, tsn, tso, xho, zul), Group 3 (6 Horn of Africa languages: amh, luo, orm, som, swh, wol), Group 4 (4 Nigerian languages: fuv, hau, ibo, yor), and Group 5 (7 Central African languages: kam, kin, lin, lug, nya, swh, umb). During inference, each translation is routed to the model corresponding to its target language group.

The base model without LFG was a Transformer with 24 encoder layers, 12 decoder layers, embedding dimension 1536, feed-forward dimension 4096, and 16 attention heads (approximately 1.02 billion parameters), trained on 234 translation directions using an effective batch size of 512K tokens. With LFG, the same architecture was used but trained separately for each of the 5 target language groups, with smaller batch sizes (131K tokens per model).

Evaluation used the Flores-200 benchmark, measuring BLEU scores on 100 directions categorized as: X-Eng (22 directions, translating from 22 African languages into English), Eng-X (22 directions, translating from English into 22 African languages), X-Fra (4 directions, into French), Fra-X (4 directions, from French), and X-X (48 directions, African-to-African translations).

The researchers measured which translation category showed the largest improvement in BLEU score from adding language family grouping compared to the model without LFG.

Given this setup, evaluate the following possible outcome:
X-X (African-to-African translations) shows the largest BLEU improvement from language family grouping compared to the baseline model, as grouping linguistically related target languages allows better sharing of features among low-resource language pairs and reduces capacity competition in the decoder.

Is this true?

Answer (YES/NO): NO